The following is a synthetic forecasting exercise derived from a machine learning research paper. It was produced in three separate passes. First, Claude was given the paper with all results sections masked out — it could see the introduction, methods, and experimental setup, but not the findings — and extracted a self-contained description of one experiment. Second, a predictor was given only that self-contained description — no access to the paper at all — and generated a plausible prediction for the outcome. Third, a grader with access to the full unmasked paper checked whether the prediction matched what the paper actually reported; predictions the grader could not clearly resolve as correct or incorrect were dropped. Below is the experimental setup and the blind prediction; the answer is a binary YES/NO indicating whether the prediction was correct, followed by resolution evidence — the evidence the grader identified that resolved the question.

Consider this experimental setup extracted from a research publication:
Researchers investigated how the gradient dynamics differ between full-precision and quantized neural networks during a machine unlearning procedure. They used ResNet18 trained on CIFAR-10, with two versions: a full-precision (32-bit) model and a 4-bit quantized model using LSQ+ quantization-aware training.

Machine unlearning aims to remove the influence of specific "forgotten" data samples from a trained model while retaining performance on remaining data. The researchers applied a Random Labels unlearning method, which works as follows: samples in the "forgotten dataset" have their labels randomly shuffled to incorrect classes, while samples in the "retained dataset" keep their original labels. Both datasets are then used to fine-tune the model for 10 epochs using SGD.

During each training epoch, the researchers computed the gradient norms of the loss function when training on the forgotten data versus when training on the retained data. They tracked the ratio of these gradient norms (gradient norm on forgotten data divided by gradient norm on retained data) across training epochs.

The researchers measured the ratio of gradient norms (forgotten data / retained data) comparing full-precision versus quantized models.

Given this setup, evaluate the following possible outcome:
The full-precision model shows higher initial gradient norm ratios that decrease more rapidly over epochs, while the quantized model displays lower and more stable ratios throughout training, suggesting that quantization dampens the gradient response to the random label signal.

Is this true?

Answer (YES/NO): NO